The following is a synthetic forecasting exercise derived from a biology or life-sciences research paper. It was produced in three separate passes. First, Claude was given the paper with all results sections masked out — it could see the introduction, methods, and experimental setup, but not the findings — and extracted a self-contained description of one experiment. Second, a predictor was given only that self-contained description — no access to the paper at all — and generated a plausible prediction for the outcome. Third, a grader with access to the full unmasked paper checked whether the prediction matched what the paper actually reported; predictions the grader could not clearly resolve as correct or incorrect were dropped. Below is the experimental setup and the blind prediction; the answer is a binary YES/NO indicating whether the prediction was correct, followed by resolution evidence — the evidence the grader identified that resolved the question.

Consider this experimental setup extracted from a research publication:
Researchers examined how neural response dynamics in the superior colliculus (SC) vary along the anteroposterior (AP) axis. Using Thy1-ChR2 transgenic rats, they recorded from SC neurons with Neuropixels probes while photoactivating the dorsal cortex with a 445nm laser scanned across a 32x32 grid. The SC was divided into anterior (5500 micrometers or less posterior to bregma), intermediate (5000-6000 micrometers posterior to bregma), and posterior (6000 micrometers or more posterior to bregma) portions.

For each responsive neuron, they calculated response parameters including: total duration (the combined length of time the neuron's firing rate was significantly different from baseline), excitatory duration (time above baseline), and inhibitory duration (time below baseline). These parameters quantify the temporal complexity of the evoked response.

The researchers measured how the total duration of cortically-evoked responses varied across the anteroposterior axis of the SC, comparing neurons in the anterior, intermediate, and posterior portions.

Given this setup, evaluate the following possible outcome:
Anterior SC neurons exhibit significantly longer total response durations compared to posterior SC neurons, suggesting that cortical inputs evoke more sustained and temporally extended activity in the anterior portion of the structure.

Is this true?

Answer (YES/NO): NO